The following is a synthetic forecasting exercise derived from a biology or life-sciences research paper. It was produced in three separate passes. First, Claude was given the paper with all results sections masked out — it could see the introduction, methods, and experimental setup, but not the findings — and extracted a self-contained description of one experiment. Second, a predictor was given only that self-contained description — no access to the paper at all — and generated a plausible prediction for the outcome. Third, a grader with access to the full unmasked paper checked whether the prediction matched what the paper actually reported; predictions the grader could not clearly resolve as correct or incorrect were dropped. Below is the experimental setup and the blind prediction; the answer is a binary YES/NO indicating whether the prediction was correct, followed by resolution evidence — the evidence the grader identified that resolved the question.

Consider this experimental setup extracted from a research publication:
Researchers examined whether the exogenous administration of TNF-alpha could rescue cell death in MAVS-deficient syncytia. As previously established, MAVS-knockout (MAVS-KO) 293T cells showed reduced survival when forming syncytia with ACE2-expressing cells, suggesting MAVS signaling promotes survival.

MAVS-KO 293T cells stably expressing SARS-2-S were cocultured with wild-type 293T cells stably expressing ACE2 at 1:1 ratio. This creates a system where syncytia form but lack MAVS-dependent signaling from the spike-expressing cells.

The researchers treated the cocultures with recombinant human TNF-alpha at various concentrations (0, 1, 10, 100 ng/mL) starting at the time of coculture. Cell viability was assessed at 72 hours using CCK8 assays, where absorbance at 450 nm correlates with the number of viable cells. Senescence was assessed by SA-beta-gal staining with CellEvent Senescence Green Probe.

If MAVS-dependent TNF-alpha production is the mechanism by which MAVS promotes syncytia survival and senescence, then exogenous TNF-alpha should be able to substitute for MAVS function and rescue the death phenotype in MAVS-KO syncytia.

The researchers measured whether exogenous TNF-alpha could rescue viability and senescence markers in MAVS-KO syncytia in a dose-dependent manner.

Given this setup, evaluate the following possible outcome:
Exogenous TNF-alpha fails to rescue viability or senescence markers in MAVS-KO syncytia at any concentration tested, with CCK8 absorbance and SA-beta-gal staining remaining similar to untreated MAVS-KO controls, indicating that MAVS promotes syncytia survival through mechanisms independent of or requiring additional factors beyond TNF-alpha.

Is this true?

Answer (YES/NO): NO